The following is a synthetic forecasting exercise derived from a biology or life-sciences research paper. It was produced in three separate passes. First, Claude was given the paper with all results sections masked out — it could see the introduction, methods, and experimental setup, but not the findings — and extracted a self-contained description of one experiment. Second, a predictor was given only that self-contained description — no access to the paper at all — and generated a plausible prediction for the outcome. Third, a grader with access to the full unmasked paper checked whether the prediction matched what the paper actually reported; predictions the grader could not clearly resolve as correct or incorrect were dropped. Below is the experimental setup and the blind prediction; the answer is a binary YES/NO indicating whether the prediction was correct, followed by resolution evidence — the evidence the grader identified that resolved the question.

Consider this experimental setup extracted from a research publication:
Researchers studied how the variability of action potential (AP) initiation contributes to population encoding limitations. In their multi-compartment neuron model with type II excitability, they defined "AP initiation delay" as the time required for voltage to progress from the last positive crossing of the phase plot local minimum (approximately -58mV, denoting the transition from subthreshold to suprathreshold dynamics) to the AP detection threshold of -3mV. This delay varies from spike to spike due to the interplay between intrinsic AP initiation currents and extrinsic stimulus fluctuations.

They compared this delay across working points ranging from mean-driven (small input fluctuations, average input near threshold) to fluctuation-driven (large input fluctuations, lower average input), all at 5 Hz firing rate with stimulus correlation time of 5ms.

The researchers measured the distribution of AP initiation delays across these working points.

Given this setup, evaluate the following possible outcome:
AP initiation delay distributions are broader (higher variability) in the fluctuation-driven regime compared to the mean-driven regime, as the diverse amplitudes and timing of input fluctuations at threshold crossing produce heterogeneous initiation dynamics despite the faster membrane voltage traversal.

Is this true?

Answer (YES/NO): NO